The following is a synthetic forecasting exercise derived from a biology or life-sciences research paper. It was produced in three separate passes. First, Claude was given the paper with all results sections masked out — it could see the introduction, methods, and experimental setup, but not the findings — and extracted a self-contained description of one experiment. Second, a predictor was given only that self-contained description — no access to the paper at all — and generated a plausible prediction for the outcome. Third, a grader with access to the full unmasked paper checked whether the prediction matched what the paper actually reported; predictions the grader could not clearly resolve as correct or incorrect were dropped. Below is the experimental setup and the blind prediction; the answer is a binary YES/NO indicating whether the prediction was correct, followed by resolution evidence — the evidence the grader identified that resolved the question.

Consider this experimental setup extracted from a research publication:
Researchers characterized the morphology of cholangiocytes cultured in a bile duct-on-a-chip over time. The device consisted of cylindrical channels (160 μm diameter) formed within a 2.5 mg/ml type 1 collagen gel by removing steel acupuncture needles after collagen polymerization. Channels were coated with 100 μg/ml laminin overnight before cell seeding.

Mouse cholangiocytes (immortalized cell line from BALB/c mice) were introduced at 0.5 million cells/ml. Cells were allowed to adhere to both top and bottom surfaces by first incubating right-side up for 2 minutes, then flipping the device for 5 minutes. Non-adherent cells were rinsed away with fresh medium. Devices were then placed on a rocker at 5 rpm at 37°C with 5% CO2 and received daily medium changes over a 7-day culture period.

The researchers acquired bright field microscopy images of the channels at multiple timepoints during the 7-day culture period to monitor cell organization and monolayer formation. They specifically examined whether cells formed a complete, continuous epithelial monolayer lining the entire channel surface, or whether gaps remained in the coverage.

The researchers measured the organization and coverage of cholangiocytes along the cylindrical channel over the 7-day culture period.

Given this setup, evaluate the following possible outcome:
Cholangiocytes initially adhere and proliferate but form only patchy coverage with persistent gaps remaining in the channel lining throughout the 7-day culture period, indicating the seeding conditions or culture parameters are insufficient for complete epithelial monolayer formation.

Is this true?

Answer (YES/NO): NO